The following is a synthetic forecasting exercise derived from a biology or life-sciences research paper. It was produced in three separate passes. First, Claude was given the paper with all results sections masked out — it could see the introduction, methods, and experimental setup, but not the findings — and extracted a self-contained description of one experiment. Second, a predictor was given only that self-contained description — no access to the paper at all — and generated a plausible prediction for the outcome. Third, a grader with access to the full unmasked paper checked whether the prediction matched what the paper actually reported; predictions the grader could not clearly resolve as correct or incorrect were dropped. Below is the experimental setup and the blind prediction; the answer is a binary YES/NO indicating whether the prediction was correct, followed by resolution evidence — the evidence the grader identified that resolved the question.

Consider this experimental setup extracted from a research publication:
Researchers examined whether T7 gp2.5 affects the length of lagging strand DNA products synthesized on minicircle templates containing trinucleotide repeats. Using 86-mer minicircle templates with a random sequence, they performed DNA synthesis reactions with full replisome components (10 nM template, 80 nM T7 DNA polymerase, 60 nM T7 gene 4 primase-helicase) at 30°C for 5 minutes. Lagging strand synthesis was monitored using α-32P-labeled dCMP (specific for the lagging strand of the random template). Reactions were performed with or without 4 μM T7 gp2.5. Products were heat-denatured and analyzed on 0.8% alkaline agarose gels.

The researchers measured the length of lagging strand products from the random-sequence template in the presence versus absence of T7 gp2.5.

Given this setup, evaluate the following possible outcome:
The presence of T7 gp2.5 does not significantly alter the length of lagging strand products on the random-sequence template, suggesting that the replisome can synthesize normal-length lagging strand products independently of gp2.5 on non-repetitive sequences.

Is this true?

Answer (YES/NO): NO